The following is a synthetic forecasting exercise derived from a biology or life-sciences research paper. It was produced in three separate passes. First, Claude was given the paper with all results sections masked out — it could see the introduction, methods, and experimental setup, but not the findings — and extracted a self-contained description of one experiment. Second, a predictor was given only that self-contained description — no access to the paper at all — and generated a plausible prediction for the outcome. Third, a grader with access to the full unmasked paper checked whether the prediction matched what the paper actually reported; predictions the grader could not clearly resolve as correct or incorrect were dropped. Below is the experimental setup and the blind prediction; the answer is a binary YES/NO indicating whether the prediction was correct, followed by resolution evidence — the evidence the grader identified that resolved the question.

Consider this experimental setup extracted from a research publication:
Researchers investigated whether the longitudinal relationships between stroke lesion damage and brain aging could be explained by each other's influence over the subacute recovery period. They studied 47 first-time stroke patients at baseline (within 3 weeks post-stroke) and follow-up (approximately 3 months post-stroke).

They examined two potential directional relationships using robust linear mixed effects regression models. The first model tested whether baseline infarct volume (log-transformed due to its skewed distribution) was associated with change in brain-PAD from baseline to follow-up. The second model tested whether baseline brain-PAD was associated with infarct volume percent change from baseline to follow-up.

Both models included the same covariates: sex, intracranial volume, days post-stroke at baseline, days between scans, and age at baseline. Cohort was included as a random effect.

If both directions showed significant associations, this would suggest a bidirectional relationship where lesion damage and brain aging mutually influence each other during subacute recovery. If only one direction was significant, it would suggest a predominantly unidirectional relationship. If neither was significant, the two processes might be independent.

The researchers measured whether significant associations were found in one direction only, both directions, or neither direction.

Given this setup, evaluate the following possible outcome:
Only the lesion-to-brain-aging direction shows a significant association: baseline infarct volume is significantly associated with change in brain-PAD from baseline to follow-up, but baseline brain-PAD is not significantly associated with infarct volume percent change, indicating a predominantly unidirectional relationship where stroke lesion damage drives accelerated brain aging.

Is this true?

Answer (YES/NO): NO